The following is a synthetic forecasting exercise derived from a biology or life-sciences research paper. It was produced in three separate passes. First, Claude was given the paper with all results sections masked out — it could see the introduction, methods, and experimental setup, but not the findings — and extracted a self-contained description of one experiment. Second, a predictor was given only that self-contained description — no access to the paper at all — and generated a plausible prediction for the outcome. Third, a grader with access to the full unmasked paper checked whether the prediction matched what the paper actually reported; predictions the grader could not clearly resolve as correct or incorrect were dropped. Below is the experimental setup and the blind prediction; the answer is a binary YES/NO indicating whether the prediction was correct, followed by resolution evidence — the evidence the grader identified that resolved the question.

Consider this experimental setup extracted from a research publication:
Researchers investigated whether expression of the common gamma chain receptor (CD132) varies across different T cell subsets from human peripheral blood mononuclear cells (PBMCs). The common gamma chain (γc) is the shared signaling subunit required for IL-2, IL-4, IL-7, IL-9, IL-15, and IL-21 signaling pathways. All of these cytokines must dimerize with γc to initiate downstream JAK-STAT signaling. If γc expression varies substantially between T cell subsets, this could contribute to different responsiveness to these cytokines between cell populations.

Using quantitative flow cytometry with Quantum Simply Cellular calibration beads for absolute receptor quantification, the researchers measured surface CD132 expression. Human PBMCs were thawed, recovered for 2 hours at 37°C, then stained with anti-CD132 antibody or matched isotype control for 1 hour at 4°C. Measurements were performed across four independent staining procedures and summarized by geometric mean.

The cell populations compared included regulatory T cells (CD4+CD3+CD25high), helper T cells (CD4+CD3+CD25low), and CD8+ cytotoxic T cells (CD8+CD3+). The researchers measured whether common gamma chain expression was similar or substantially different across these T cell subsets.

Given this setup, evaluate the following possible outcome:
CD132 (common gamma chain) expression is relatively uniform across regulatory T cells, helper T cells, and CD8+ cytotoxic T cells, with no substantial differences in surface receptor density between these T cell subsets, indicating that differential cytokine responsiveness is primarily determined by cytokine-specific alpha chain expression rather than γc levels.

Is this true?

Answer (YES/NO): YES